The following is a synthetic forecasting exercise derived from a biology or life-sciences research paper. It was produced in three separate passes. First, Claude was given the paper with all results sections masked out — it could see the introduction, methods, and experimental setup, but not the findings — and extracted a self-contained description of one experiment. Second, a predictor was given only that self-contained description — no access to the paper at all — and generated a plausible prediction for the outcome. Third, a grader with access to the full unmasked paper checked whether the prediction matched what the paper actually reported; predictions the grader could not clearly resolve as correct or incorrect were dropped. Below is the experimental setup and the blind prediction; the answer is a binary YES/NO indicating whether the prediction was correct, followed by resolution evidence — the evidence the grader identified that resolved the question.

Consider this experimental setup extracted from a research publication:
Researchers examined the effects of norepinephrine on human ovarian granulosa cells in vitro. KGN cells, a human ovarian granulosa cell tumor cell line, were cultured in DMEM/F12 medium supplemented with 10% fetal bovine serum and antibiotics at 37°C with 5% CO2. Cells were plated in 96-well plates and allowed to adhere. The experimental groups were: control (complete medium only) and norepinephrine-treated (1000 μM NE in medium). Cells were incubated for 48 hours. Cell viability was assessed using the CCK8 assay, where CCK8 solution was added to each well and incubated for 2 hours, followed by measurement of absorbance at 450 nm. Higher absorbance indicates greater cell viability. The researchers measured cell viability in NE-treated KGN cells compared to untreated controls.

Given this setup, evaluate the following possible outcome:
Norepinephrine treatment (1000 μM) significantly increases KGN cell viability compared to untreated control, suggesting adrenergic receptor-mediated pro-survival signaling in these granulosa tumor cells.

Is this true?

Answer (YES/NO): NO